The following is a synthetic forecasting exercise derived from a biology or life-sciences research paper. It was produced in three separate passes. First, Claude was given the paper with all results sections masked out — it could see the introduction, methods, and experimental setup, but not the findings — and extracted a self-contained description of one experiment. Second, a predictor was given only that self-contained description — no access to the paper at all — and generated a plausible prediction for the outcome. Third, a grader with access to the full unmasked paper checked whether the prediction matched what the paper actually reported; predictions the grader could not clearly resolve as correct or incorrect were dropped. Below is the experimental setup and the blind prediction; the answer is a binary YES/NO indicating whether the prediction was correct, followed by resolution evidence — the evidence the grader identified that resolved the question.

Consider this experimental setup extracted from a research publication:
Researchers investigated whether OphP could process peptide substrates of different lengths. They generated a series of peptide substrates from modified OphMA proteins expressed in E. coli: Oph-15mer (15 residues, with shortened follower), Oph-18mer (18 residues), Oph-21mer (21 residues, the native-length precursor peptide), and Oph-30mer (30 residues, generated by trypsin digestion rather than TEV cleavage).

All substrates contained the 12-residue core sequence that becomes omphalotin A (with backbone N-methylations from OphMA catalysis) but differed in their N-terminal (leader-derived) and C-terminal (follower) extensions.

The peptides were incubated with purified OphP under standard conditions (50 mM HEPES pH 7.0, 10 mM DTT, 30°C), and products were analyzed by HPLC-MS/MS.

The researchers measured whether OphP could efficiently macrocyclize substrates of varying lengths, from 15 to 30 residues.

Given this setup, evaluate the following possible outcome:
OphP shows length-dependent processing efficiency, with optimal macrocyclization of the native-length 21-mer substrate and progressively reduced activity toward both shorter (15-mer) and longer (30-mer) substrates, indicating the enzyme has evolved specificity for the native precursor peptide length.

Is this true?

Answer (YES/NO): NO